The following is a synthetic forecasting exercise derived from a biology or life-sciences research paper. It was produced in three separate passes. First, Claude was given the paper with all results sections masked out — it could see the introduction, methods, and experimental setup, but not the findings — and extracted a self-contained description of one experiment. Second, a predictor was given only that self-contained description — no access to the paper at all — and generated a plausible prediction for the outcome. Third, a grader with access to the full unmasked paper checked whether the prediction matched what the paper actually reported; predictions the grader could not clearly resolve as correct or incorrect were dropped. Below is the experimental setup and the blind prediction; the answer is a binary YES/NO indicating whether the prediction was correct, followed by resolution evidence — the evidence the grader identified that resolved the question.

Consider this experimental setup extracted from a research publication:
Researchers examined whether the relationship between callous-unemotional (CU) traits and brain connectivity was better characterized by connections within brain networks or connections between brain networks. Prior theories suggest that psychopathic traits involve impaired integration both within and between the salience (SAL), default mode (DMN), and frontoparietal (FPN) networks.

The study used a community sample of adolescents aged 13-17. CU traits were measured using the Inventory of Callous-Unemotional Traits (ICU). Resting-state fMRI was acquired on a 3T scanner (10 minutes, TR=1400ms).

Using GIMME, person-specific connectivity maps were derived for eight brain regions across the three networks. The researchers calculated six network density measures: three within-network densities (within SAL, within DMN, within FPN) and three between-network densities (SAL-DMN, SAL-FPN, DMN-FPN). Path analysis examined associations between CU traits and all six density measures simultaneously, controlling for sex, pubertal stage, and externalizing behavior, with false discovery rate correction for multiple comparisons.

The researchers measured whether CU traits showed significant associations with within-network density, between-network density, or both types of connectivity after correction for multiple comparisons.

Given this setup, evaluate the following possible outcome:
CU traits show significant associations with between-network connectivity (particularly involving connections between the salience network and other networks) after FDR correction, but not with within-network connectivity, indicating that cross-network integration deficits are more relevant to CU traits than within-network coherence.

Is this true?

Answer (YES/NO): NO